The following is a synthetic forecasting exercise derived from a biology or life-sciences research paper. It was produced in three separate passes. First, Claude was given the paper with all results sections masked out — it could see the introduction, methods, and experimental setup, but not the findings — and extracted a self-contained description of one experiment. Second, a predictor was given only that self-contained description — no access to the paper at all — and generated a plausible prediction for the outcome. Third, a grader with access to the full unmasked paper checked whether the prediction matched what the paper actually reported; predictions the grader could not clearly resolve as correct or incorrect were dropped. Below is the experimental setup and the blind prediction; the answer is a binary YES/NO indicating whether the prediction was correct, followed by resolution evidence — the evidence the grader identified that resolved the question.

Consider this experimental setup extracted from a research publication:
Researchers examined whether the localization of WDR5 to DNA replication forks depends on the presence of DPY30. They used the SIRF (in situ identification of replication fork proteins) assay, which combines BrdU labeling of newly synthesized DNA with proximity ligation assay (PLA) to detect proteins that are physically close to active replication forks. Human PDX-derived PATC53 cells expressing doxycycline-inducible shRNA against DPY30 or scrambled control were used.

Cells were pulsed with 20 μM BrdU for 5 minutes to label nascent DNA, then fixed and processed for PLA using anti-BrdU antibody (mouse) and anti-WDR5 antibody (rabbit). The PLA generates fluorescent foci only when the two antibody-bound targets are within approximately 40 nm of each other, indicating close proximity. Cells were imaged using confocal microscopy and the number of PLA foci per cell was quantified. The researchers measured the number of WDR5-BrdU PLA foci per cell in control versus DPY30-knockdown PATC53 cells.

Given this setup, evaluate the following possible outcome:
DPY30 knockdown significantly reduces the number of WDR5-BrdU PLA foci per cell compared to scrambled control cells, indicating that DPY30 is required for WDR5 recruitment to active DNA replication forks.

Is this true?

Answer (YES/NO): NO